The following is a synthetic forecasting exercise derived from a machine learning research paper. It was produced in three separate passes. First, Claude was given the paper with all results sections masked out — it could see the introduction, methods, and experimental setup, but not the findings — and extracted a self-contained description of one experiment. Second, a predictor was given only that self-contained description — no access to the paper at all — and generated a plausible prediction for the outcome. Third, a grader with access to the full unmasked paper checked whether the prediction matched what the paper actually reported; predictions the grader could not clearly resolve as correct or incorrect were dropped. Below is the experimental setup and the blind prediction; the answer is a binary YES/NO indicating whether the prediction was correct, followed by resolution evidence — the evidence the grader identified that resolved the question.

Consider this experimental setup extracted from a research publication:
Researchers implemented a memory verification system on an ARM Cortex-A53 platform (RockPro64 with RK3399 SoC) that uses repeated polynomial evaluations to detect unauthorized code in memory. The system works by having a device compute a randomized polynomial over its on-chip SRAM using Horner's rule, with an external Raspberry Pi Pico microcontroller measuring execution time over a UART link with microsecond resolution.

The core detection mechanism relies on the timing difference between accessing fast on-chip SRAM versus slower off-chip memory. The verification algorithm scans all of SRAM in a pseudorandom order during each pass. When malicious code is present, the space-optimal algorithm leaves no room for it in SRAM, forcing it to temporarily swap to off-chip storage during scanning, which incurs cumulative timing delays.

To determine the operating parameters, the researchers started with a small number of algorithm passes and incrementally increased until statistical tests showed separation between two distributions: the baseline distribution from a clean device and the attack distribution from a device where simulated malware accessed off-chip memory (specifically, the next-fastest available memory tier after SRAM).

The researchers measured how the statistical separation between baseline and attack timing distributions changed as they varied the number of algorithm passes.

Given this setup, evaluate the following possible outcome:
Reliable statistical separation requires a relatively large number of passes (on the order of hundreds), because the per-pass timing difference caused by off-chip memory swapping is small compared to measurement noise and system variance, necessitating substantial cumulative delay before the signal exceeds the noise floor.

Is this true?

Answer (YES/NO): YES